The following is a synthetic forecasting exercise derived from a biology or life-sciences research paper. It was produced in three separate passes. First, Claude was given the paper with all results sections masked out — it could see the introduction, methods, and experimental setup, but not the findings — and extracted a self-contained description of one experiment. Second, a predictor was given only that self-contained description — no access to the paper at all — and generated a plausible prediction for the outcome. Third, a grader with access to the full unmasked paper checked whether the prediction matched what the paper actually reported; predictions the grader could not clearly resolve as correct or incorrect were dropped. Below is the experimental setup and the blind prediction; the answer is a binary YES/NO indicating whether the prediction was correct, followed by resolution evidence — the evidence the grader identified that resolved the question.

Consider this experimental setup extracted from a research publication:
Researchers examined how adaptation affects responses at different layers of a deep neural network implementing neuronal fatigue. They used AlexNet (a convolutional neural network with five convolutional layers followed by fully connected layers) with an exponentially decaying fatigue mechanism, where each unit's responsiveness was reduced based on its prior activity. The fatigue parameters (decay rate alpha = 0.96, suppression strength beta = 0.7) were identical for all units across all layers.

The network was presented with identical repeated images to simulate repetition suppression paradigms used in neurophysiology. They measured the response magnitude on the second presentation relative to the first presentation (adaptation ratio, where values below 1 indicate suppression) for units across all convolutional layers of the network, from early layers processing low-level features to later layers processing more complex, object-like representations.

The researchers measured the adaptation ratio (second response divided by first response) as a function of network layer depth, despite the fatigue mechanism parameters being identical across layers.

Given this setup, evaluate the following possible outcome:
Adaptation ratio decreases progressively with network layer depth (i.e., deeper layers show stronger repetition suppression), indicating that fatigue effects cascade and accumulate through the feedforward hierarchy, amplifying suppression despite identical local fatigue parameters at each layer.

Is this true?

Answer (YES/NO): YES